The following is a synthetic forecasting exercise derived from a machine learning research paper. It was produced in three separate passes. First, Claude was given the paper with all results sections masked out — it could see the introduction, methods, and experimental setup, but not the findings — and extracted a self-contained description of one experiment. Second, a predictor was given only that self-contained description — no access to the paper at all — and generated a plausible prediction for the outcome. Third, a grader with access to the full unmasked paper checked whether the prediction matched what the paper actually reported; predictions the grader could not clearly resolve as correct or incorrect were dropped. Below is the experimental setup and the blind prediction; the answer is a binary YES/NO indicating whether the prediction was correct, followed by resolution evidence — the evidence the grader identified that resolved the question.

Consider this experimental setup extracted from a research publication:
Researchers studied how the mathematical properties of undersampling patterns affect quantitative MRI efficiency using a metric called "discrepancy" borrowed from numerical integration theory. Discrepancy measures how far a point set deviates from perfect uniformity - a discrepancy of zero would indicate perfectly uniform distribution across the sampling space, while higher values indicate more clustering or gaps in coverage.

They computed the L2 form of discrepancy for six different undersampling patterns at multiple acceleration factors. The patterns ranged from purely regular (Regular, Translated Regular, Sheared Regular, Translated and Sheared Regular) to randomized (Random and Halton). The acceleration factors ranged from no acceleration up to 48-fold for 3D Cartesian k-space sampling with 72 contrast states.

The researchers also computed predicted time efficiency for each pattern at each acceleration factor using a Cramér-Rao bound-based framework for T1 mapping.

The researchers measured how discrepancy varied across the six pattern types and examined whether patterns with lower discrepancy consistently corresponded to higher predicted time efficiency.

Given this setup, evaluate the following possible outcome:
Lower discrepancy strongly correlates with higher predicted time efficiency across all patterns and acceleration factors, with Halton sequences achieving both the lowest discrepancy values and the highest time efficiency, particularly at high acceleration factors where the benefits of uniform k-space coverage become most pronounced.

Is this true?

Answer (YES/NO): YES